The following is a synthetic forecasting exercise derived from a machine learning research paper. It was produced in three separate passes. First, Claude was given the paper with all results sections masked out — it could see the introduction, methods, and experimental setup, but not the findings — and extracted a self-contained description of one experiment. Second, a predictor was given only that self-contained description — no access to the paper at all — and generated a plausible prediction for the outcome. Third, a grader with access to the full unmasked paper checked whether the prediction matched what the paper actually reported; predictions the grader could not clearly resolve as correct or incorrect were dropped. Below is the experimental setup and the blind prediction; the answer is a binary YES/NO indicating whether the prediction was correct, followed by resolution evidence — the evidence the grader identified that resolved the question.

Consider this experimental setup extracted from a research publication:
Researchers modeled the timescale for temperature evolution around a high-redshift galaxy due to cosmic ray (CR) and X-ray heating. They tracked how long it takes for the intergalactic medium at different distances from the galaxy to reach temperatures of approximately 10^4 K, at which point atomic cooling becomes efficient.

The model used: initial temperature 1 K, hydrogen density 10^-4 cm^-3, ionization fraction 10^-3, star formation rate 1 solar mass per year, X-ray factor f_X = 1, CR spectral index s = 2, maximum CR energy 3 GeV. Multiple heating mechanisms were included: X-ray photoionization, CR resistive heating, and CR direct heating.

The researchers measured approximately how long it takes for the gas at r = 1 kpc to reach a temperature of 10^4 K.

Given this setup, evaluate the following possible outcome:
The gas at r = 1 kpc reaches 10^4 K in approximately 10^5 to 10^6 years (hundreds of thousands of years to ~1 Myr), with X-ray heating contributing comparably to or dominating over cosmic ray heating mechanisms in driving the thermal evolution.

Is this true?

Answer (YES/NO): NO